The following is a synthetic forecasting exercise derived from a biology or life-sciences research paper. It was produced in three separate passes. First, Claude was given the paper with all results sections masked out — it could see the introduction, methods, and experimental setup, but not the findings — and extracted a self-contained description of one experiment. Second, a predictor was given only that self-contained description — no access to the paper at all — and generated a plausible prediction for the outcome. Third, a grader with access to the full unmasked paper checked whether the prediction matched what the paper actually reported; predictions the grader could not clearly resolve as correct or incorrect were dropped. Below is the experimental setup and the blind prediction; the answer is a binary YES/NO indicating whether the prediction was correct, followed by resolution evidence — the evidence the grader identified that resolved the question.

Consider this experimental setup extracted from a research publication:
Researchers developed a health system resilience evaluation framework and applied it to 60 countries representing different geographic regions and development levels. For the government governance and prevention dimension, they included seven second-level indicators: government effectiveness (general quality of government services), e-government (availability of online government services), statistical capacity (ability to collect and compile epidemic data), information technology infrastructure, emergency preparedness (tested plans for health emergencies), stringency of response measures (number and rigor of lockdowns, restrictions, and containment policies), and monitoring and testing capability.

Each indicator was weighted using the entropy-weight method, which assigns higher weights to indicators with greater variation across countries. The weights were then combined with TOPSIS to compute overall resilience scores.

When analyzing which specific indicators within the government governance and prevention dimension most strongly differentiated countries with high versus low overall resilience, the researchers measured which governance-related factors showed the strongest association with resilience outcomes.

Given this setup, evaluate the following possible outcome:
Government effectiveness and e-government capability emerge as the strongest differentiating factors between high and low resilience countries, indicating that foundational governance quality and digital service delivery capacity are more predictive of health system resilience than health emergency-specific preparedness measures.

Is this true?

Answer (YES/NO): NO